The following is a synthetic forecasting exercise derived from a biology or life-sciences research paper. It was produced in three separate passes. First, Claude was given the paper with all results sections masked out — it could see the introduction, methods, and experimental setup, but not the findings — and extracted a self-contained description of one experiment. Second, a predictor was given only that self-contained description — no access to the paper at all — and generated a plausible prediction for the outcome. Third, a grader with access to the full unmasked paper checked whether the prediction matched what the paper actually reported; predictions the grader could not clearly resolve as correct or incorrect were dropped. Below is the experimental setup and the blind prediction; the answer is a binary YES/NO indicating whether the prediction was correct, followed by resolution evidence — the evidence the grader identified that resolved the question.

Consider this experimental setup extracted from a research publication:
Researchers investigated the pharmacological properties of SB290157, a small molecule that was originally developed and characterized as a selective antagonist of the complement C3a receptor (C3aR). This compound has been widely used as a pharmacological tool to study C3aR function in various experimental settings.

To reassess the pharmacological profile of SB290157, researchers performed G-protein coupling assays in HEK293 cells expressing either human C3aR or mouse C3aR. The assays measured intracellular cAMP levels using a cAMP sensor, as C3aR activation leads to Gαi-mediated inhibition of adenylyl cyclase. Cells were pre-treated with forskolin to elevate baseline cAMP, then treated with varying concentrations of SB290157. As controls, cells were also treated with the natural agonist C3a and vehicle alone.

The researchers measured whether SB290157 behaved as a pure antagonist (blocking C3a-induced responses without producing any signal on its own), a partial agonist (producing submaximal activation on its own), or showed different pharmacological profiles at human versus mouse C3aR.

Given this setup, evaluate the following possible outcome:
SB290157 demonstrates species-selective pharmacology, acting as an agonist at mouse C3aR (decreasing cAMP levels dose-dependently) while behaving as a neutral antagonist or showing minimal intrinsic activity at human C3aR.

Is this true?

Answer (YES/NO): NO